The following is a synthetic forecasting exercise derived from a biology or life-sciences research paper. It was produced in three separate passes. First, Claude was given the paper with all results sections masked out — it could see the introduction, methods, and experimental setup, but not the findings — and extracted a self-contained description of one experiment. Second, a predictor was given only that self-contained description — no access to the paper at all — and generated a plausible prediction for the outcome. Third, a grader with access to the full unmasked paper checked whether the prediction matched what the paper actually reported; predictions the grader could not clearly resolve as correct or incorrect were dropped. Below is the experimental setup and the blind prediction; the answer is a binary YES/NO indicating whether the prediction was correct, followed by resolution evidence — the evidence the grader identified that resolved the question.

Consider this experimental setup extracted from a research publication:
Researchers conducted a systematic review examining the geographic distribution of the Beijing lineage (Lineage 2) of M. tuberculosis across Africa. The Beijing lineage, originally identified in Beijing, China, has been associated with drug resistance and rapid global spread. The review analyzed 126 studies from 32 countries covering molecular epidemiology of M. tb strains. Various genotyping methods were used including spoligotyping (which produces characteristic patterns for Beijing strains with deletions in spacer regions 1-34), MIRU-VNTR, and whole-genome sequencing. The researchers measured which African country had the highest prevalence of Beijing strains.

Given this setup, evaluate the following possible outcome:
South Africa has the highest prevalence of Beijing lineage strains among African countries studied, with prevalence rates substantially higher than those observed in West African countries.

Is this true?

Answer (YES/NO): YES